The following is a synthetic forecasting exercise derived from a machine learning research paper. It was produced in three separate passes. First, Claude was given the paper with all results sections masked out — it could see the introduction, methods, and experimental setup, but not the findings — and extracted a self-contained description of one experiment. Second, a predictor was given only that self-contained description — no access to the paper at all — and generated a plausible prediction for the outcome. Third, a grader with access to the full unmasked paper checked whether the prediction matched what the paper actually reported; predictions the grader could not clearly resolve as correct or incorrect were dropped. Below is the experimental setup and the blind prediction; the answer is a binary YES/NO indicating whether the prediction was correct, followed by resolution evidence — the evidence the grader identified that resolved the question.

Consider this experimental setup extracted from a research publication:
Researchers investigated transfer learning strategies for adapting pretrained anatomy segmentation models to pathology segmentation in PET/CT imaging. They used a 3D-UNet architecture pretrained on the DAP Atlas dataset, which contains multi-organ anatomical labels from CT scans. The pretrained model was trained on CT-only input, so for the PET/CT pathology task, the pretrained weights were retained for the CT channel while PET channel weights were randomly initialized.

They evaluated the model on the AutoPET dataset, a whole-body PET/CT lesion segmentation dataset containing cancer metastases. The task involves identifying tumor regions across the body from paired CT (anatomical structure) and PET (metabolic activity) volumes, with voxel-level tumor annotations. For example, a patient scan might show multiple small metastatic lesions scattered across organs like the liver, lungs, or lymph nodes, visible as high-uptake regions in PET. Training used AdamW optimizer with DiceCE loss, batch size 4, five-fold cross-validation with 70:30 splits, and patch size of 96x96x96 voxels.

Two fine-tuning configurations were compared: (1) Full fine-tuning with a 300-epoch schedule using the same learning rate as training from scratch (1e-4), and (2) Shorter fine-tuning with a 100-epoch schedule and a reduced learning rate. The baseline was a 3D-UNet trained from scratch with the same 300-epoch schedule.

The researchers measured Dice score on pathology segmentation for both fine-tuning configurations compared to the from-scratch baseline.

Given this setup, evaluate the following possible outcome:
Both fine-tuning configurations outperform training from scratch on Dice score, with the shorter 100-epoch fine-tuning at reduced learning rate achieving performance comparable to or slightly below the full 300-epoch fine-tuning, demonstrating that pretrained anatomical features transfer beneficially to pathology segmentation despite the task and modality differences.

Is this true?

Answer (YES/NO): NO